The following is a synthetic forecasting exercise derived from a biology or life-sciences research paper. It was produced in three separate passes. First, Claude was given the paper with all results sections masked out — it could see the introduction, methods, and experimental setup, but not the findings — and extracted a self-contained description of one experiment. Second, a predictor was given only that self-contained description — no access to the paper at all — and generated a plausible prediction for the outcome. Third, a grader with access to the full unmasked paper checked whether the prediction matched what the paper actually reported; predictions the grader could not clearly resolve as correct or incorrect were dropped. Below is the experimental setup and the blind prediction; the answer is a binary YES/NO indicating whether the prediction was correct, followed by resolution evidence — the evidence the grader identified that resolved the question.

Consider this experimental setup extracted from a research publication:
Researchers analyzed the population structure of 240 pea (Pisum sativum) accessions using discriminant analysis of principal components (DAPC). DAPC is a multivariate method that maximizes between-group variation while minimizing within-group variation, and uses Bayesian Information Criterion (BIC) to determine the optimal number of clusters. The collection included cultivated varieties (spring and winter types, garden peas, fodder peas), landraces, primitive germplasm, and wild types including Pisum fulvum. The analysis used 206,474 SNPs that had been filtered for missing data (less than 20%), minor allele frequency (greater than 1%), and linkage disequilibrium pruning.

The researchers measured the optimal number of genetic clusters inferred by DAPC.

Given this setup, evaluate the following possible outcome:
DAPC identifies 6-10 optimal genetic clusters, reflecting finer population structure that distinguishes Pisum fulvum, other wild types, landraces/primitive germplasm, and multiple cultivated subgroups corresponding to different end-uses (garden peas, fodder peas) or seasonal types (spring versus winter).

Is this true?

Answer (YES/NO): NO